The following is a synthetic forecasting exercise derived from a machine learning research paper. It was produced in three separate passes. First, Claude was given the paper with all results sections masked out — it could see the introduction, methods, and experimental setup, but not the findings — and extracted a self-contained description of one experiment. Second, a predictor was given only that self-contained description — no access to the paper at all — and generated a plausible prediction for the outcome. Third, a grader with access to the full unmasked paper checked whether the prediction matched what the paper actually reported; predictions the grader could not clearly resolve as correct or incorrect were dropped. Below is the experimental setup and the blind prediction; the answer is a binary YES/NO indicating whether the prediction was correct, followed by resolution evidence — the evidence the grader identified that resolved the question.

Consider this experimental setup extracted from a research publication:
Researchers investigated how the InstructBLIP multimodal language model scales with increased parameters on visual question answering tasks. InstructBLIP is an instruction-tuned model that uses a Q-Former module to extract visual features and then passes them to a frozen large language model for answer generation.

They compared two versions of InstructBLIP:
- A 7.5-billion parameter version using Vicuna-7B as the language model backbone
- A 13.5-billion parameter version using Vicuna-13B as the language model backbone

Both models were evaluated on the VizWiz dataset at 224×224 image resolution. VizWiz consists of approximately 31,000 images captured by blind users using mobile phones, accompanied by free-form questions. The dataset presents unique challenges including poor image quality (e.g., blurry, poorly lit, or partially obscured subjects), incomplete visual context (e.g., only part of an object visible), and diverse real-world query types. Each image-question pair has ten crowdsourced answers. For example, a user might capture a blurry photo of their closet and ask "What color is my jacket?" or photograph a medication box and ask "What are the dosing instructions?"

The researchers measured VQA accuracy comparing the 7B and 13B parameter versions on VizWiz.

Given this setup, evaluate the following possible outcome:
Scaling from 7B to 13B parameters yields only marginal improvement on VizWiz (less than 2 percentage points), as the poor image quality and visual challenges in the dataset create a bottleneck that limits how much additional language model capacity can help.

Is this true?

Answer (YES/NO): NO